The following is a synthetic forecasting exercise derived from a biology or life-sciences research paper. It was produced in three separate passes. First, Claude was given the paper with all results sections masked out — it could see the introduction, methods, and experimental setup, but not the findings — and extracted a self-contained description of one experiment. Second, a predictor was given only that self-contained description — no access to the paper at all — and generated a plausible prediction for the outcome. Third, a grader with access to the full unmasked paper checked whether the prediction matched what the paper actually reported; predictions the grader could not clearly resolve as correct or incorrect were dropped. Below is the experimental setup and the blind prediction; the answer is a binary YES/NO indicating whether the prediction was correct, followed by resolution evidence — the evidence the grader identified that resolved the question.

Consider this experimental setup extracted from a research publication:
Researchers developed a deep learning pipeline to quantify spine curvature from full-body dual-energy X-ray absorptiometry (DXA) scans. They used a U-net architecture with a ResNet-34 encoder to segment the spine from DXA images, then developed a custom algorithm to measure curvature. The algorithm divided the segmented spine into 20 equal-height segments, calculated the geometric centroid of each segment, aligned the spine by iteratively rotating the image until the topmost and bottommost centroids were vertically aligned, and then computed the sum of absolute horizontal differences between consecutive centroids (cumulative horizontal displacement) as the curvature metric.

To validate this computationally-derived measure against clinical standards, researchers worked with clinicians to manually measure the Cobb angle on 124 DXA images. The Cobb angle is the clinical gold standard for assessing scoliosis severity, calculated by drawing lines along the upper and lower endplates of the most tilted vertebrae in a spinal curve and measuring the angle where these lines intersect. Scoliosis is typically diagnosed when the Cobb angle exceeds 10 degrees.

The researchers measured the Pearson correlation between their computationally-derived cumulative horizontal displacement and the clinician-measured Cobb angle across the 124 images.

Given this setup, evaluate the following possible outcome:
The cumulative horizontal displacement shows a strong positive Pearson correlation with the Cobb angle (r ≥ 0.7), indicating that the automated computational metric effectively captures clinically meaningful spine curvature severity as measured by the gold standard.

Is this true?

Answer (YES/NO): YES